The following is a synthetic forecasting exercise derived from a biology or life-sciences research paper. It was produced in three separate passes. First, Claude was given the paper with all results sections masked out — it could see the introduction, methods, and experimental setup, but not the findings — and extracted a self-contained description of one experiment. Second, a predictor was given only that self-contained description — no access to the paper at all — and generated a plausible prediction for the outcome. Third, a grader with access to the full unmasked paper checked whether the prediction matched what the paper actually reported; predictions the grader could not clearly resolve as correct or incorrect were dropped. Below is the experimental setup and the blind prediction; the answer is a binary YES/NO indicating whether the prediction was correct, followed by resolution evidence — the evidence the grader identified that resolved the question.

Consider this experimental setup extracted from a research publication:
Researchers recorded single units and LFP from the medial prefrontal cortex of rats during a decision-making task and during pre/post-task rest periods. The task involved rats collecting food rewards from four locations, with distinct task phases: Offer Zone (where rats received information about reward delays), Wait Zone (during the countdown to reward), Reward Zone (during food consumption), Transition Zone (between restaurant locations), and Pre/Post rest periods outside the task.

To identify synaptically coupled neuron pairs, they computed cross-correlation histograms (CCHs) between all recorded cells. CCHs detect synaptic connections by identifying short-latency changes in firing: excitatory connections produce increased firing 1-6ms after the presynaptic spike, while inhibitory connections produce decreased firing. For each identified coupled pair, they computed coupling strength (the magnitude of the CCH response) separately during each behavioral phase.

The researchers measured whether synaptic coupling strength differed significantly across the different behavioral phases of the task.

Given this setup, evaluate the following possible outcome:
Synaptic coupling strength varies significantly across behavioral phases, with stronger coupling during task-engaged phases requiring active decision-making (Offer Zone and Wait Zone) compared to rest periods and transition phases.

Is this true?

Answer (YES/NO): NO